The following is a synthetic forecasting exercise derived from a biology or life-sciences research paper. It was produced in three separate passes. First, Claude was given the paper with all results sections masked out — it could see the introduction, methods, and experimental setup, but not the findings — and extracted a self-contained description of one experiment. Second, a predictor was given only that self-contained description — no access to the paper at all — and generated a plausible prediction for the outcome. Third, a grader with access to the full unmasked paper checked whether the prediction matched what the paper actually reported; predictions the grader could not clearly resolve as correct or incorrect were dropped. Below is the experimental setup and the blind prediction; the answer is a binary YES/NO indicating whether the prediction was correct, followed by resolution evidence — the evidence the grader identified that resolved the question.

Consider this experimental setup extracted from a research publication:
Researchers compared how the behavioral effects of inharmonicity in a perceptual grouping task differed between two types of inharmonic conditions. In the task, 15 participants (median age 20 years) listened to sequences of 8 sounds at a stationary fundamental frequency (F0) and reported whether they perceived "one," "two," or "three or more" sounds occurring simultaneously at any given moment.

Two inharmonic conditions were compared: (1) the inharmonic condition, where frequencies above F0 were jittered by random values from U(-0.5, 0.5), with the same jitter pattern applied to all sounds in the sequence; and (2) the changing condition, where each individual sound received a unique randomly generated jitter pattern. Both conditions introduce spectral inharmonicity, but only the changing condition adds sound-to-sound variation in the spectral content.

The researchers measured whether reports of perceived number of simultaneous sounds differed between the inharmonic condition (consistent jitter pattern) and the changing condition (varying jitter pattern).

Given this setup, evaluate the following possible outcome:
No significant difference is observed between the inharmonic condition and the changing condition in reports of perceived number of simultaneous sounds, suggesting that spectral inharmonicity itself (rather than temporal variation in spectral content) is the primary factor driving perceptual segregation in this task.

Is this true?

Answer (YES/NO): NO